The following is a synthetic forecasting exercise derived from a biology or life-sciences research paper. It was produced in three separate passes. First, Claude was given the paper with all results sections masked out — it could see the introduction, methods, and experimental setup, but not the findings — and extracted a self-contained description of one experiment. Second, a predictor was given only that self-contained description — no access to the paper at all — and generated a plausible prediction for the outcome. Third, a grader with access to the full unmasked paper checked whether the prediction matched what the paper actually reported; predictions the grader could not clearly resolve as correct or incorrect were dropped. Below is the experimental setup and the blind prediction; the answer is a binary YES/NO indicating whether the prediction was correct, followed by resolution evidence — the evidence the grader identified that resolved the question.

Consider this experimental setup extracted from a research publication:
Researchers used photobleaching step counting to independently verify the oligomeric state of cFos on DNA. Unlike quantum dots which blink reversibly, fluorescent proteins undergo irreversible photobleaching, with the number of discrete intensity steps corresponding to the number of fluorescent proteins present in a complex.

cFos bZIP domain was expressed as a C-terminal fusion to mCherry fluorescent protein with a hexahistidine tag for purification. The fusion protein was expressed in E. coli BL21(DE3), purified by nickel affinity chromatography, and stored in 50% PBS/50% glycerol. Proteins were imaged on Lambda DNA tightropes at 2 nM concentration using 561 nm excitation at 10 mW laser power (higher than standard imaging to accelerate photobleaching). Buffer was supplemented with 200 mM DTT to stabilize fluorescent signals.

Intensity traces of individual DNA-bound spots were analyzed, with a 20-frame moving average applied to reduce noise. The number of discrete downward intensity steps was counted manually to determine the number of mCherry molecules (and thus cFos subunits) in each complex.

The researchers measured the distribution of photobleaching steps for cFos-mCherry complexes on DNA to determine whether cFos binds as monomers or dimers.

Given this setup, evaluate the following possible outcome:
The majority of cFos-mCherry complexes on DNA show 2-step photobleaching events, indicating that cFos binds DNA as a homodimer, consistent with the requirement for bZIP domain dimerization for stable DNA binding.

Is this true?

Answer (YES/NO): NO